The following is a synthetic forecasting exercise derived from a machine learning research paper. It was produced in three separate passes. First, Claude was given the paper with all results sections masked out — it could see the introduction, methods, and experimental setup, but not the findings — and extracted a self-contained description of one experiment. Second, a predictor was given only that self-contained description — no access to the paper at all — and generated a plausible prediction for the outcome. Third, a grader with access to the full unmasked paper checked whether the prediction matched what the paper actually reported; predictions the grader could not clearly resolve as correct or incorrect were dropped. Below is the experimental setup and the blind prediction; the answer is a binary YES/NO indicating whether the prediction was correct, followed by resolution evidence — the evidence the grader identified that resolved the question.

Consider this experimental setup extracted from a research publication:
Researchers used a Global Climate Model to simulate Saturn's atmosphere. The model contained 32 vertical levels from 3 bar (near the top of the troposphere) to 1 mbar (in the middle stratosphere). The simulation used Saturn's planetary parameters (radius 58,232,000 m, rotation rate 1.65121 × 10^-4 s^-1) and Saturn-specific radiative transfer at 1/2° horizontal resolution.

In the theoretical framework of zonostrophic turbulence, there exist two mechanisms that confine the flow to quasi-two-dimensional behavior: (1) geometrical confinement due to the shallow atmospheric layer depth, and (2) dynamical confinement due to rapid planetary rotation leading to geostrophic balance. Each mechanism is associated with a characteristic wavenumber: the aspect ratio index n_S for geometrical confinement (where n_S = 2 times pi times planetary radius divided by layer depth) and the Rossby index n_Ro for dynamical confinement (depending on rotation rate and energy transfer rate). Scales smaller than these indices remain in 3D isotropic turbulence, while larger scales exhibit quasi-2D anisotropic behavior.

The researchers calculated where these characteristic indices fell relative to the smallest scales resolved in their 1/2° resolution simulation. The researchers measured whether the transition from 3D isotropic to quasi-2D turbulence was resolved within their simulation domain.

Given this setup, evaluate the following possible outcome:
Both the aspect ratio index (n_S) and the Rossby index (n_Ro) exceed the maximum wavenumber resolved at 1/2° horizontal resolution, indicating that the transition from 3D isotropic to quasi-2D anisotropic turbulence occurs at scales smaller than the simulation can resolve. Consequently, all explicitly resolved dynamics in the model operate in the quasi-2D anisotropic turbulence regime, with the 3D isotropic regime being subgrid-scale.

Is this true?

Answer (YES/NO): YES